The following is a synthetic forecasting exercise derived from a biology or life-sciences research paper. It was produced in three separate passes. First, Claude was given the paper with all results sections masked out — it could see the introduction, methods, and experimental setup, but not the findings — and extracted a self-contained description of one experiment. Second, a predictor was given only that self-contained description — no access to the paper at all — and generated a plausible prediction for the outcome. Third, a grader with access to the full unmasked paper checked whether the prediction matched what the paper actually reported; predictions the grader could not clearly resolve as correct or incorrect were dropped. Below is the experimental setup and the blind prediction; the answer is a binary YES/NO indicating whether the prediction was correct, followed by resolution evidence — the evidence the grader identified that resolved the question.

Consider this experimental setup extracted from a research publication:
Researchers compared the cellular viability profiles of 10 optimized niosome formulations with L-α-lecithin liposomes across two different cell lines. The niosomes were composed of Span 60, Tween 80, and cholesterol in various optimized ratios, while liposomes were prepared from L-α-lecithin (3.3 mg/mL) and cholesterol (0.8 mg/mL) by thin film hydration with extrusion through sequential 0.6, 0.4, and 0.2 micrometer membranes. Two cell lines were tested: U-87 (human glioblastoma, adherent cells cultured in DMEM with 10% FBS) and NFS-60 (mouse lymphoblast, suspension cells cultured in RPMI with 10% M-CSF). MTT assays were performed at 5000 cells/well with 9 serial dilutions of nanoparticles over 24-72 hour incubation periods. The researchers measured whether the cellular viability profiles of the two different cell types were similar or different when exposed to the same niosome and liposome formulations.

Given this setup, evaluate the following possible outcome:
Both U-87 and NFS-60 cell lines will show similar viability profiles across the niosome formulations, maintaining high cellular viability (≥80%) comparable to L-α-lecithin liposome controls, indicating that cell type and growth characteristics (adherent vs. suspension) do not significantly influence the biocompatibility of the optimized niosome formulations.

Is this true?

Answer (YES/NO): NO